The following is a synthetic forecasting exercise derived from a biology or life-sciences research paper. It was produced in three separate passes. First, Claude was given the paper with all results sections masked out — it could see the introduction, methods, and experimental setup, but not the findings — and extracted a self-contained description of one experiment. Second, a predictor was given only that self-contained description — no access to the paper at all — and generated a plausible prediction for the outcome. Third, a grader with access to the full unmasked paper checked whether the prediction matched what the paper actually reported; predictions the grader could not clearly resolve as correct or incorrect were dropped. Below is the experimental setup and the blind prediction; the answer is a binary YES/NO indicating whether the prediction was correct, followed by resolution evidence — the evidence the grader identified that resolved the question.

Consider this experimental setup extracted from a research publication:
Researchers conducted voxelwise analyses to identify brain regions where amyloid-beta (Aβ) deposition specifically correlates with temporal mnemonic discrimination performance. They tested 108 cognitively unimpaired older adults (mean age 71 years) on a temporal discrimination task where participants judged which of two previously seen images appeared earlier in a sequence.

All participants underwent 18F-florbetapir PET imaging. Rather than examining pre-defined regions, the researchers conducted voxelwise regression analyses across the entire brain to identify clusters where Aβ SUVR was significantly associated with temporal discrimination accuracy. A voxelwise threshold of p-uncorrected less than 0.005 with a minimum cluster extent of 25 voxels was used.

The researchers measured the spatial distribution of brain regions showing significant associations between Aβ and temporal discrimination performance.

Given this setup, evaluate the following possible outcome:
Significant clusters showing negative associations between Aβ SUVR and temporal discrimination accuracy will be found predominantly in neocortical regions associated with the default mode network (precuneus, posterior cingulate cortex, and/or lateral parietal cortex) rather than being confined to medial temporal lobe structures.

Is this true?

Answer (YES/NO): NO